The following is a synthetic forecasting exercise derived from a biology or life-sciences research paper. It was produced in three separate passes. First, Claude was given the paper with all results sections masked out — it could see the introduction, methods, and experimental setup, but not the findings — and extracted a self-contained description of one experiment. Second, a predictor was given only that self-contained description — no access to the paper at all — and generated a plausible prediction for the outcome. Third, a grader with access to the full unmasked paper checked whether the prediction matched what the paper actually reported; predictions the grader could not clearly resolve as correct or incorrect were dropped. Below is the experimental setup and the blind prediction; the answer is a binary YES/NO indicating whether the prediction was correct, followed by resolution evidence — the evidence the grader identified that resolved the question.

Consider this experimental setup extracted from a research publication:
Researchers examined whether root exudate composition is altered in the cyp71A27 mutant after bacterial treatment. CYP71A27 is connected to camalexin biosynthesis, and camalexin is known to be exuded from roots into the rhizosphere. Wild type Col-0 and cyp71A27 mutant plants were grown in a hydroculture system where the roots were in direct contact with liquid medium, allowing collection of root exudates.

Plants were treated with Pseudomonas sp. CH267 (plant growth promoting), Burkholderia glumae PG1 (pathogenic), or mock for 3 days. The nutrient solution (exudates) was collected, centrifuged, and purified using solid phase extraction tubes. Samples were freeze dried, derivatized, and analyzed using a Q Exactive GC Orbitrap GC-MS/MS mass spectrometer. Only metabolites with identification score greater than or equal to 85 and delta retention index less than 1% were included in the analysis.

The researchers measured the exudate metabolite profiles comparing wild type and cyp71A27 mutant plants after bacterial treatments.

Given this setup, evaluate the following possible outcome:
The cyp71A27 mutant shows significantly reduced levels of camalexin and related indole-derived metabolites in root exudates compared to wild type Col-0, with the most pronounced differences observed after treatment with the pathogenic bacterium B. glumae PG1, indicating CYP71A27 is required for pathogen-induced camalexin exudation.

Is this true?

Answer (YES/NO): NO